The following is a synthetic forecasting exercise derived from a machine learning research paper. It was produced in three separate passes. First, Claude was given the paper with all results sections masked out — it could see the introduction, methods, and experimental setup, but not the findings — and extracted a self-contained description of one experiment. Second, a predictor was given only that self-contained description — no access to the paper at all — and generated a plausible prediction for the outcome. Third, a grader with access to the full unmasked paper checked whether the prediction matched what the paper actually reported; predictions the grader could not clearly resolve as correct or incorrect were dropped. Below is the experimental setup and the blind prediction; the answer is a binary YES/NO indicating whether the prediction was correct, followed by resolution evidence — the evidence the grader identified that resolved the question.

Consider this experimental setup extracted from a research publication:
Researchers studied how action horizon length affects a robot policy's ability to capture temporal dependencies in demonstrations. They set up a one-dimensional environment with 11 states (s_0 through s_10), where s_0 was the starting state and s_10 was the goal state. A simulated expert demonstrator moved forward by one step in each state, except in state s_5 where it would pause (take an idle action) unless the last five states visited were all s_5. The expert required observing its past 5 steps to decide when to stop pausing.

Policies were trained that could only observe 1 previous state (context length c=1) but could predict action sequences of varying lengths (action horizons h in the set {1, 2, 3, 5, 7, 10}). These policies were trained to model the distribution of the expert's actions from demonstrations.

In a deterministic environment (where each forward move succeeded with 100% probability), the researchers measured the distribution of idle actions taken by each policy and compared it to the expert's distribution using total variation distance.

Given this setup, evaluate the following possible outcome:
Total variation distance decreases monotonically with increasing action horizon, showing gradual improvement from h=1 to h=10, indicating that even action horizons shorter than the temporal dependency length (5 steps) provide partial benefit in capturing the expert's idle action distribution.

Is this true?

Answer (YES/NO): YES